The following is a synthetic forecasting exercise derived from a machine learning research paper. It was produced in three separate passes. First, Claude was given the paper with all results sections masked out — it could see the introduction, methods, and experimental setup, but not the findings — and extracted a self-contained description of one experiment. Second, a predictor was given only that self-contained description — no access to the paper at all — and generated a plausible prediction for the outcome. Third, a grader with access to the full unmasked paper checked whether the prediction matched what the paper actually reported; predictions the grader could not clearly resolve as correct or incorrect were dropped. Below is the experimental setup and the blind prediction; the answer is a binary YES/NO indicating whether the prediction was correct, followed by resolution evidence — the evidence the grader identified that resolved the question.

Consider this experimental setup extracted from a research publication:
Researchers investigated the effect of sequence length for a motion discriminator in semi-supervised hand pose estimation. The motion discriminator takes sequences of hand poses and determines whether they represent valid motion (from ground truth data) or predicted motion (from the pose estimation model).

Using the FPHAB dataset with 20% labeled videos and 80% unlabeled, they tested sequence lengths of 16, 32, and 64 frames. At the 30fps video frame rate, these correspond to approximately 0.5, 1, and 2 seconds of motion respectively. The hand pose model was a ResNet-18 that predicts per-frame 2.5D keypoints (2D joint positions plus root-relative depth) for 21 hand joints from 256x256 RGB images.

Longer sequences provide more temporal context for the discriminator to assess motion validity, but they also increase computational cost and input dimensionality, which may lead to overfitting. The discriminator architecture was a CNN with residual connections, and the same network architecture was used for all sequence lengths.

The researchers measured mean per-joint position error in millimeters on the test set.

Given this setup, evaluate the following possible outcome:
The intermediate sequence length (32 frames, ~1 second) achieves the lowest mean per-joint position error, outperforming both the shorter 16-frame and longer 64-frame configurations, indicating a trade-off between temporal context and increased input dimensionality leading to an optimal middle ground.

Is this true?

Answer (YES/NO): NO